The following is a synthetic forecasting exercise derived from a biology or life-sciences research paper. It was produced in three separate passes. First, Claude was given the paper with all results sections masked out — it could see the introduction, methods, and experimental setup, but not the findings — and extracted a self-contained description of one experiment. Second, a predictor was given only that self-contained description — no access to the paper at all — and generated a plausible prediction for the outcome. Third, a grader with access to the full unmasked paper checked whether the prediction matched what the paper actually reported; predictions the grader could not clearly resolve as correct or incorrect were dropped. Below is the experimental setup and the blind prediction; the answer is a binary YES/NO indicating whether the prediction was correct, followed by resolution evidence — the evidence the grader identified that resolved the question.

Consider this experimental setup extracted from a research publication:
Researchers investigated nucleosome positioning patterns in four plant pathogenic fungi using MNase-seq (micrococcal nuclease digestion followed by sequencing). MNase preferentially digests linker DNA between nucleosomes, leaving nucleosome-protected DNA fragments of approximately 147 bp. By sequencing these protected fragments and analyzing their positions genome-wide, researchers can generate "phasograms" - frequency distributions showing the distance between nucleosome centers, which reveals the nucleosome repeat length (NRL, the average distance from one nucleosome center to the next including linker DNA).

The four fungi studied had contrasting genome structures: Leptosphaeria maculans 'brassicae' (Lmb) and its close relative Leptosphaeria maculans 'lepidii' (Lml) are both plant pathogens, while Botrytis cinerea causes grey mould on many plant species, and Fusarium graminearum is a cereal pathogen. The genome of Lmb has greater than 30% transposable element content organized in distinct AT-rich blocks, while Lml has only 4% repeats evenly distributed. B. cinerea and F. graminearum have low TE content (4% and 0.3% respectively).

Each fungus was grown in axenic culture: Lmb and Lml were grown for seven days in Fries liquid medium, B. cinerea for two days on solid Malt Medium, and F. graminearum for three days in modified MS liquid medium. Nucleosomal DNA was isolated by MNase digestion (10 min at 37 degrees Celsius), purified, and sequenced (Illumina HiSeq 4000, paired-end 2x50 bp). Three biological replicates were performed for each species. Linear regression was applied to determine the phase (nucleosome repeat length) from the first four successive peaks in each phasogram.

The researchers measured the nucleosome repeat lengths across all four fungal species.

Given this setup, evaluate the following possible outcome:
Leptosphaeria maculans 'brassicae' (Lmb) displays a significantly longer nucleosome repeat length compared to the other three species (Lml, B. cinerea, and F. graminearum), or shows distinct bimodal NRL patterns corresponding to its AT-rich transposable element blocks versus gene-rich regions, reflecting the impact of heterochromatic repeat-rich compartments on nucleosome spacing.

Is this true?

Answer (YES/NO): YES